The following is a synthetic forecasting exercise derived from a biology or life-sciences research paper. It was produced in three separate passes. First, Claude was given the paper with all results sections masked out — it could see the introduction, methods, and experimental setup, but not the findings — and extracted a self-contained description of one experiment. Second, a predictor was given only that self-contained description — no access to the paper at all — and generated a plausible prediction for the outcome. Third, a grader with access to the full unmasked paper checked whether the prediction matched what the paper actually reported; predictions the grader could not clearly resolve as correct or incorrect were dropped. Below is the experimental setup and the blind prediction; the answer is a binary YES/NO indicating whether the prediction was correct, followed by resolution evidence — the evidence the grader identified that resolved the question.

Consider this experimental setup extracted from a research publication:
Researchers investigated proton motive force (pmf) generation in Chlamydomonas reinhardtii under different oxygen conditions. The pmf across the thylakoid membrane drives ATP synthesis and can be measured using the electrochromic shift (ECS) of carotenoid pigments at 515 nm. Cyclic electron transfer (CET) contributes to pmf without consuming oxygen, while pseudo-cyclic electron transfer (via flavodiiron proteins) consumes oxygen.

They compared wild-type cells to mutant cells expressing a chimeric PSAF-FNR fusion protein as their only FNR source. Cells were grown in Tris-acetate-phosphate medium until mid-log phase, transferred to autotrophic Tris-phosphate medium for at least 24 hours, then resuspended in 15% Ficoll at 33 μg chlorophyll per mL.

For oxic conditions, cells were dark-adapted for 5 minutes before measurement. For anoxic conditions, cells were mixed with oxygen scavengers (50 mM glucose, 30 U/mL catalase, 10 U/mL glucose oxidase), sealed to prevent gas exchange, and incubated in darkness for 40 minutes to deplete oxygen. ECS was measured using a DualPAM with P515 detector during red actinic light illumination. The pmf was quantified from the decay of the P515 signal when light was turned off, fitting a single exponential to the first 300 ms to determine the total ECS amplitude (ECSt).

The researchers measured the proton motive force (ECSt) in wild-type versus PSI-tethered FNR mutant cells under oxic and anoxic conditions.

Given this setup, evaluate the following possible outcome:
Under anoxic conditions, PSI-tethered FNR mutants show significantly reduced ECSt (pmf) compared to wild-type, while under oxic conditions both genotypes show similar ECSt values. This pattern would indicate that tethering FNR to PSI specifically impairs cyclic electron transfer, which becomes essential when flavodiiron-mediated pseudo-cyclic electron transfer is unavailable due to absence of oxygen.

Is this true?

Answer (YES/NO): NO